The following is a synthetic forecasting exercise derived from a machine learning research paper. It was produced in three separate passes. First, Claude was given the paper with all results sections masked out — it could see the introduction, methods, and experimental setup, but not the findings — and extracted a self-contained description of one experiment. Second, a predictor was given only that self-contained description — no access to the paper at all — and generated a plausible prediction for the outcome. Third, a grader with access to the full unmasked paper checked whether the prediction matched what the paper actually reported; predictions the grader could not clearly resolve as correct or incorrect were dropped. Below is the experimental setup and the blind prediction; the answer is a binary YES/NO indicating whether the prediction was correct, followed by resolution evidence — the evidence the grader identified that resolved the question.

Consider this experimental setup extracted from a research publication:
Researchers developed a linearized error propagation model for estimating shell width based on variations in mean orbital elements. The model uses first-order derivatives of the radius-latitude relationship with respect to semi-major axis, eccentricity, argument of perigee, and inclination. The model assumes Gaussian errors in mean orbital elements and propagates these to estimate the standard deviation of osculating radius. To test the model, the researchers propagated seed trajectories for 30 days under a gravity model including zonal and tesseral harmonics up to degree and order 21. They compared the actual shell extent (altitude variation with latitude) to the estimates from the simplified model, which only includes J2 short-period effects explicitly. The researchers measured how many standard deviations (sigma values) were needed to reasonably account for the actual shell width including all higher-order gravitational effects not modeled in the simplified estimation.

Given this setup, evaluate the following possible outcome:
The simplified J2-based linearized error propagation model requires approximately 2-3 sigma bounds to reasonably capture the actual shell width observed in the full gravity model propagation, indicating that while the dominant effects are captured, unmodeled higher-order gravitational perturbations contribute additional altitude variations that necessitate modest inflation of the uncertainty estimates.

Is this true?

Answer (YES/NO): NO